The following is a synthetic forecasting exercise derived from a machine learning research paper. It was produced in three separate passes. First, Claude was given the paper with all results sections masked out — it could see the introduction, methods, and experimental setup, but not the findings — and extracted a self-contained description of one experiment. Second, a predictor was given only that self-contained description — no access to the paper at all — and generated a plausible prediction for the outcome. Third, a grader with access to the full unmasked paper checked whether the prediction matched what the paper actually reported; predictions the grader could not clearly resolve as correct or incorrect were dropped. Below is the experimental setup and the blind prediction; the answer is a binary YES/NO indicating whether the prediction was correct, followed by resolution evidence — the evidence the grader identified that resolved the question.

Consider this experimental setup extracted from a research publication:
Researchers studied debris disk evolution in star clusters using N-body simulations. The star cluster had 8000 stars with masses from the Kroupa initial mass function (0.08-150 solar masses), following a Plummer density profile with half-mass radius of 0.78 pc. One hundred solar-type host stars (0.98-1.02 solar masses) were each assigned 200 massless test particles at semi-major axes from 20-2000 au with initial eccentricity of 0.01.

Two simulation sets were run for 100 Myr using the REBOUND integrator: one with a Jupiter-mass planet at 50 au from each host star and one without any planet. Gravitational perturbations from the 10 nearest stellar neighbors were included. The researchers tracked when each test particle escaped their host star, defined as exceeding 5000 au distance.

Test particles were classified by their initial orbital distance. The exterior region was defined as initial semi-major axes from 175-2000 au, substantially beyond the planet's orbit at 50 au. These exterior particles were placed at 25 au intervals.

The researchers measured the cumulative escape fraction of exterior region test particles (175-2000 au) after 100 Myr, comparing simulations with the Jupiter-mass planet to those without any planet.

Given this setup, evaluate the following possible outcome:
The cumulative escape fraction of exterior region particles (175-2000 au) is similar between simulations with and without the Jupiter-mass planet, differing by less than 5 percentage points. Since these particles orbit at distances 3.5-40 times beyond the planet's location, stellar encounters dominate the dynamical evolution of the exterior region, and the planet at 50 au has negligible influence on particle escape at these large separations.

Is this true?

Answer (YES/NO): YES